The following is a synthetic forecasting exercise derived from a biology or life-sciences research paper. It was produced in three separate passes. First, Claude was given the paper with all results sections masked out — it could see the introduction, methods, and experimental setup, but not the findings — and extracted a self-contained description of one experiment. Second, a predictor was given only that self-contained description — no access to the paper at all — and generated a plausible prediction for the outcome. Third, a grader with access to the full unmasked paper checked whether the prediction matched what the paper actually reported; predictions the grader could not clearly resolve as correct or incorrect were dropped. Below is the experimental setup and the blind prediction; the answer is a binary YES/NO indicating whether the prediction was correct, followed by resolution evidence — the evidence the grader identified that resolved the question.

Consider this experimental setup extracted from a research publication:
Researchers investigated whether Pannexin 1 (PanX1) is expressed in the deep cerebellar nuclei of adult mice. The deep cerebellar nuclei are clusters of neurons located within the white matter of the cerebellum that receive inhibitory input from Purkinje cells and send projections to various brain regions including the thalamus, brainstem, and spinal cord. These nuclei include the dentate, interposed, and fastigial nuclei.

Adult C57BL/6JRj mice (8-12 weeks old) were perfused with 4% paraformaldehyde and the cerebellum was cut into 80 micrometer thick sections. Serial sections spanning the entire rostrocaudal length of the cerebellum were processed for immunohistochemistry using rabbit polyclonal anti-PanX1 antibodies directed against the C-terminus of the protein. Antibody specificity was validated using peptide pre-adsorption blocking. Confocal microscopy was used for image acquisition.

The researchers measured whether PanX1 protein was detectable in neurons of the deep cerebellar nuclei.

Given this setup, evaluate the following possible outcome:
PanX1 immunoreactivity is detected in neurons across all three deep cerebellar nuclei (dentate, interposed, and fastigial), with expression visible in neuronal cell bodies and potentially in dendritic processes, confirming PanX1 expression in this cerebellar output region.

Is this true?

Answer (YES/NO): NO